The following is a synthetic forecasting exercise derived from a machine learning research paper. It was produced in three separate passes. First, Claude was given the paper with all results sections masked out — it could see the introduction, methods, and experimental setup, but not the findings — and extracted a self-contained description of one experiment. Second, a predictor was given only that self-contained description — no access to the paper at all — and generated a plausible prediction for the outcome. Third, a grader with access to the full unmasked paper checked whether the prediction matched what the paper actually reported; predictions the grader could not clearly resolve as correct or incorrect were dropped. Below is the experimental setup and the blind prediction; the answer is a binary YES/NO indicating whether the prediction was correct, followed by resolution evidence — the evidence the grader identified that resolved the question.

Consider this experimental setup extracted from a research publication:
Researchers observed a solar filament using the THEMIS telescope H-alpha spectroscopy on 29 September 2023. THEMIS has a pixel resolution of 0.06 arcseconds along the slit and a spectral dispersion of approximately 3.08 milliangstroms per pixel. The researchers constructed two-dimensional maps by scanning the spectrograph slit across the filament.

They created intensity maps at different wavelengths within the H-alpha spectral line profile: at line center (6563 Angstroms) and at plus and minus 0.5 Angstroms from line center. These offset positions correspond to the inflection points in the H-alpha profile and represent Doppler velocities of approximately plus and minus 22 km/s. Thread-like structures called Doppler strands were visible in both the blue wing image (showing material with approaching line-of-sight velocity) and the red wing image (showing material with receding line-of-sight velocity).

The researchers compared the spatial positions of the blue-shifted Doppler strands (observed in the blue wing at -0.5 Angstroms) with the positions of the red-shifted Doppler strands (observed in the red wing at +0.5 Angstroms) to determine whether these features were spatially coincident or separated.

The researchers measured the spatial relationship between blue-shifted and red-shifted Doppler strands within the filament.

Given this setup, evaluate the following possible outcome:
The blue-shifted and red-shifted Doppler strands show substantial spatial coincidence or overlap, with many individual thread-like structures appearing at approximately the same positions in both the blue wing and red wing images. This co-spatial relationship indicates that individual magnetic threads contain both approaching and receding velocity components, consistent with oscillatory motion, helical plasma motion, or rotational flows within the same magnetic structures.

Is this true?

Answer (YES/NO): NO